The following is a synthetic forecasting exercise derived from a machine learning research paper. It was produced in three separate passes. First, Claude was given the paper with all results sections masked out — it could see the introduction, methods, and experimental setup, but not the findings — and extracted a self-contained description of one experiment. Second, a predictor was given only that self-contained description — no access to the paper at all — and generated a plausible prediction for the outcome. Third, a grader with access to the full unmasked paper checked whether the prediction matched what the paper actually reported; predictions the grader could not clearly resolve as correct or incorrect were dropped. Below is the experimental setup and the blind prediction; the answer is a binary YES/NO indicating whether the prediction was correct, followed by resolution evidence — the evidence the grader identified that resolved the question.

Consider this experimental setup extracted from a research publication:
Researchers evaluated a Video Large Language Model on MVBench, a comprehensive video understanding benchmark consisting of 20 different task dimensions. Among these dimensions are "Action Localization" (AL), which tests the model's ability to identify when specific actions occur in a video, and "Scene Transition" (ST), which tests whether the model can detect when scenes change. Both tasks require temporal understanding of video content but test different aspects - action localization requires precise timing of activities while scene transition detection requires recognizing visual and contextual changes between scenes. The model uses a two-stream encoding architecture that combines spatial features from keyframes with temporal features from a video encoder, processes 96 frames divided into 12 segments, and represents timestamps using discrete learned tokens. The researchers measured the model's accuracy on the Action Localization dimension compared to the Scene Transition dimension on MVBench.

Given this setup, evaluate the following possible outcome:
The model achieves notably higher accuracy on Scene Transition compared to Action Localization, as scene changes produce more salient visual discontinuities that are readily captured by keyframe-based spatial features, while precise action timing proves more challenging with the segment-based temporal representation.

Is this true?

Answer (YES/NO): YES